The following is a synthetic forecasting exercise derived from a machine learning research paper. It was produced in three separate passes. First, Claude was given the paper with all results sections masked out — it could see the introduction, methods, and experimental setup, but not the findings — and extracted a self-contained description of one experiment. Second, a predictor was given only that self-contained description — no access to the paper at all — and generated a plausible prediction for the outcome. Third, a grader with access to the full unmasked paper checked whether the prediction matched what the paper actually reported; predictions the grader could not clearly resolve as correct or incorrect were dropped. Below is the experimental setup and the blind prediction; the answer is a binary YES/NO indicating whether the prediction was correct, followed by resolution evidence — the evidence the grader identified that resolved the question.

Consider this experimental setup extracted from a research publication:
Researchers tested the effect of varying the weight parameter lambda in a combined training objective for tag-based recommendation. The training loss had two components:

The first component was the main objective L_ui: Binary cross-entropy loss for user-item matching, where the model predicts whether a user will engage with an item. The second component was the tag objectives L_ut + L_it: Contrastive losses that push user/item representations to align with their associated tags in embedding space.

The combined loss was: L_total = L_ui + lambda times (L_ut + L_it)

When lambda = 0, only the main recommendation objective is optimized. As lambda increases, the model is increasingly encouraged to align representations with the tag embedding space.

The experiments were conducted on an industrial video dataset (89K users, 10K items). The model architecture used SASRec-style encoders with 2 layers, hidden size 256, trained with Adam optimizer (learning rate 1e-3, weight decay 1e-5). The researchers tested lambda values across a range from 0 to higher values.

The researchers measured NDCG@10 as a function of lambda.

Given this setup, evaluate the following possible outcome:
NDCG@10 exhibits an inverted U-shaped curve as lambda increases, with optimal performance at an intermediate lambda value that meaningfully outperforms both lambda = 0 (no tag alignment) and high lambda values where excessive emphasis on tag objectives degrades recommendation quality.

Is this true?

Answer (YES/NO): YES